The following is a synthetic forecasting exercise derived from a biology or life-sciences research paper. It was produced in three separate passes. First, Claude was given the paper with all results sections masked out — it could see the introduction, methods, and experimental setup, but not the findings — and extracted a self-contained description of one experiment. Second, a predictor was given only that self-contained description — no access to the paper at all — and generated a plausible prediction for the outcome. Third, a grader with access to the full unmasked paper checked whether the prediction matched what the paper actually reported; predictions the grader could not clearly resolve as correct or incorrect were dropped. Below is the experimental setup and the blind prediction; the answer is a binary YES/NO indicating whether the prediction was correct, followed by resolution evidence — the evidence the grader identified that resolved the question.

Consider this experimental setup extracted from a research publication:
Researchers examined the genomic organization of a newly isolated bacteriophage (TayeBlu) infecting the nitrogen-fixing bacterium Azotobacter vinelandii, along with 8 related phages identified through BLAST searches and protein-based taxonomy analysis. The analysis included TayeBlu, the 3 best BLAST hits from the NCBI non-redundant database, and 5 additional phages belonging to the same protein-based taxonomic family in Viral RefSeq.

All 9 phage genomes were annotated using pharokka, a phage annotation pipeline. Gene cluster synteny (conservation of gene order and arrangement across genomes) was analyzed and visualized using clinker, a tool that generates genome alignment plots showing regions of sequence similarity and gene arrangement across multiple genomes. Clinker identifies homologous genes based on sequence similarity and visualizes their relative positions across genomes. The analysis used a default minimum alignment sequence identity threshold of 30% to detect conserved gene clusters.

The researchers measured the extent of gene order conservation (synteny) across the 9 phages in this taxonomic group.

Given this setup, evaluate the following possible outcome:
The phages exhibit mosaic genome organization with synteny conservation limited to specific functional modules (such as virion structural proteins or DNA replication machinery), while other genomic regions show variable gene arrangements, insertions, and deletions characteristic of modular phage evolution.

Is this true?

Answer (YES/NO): YES